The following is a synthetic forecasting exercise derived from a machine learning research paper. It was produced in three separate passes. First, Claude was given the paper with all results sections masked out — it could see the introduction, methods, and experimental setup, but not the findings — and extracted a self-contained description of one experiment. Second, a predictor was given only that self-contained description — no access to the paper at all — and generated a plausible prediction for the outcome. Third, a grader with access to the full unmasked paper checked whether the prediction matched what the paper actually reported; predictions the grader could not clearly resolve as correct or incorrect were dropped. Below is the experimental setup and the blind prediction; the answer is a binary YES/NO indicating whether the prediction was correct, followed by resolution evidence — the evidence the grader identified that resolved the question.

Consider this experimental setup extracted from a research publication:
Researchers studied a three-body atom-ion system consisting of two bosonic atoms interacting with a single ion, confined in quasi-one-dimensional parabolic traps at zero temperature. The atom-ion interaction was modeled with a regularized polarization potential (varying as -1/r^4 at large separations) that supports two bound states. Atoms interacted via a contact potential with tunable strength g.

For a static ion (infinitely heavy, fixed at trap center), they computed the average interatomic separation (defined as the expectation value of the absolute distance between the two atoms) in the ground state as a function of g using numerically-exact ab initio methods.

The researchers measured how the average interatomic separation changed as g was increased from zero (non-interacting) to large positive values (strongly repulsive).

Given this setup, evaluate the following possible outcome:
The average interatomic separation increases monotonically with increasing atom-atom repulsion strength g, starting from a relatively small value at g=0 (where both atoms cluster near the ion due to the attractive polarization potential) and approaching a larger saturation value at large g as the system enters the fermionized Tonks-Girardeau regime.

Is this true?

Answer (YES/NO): YES